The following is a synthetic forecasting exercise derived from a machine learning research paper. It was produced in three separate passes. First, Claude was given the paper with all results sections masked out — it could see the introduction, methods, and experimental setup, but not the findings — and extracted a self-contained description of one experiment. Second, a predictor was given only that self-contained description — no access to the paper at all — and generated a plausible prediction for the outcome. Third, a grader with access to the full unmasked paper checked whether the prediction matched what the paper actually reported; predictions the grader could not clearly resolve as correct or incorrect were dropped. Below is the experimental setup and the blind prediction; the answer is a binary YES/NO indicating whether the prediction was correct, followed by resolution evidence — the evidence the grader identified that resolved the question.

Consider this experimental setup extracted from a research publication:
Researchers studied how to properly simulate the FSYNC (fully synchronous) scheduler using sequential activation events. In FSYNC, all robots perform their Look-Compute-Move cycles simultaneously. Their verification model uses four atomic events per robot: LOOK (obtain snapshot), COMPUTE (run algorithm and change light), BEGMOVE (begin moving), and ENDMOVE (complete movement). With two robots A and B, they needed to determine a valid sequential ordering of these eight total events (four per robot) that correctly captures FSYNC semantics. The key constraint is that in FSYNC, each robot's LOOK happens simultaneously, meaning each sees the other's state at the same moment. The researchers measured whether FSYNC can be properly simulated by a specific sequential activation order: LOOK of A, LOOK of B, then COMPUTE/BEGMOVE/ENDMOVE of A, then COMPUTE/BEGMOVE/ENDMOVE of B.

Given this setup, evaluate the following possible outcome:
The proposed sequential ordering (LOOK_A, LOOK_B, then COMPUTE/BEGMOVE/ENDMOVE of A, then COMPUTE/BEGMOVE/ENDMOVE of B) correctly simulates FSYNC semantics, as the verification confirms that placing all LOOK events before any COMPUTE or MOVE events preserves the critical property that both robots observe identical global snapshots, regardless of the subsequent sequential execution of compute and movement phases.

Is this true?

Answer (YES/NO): YES